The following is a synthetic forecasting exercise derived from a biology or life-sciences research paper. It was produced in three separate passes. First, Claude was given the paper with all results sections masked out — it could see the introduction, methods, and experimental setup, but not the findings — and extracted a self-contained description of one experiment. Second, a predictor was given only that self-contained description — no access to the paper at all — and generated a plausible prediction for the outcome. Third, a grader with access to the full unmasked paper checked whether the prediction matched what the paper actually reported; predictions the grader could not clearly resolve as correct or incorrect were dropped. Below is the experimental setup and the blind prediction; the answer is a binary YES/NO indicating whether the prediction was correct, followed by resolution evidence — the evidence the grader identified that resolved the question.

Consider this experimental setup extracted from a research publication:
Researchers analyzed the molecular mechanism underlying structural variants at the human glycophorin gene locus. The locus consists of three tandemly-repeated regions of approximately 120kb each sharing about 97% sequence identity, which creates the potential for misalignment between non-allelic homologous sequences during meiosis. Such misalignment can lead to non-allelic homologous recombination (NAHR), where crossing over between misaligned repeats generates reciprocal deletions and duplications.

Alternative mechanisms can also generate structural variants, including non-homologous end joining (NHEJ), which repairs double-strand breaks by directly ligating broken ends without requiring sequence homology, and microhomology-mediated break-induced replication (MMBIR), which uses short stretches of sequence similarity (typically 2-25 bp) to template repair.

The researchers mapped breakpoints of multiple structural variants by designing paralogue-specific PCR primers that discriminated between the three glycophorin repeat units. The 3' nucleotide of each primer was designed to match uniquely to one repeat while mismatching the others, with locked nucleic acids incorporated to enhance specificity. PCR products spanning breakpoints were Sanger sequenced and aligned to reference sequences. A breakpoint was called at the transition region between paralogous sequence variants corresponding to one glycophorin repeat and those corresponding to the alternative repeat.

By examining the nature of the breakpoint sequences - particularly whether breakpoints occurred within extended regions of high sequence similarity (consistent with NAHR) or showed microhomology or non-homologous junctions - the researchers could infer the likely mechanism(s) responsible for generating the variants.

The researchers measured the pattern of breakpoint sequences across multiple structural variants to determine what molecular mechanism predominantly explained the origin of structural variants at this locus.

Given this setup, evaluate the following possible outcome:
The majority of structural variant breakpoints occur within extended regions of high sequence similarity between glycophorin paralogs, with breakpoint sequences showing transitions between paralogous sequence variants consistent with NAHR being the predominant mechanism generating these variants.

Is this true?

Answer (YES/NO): YES